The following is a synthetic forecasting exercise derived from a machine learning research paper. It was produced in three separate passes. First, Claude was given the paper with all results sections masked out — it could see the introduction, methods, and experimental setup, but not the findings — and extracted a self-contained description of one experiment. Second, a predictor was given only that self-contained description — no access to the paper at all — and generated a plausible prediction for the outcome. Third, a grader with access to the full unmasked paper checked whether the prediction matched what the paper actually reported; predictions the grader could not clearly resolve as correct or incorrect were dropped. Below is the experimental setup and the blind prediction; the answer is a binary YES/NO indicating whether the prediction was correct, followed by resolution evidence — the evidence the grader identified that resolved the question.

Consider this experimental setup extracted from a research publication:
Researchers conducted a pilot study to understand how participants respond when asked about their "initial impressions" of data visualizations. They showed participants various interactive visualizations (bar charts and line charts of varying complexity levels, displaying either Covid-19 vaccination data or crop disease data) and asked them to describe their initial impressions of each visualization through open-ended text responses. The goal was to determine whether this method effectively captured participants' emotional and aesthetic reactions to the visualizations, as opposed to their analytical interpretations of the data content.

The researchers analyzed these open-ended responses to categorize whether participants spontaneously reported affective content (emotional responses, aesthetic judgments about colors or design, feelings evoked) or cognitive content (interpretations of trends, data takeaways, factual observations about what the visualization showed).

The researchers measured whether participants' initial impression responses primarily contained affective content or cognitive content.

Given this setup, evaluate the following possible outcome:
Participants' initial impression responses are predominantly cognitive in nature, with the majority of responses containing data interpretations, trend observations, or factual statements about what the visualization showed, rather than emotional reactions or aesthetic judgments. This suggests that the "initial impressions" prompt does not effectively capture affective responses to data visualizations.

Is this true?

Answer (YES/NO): YES